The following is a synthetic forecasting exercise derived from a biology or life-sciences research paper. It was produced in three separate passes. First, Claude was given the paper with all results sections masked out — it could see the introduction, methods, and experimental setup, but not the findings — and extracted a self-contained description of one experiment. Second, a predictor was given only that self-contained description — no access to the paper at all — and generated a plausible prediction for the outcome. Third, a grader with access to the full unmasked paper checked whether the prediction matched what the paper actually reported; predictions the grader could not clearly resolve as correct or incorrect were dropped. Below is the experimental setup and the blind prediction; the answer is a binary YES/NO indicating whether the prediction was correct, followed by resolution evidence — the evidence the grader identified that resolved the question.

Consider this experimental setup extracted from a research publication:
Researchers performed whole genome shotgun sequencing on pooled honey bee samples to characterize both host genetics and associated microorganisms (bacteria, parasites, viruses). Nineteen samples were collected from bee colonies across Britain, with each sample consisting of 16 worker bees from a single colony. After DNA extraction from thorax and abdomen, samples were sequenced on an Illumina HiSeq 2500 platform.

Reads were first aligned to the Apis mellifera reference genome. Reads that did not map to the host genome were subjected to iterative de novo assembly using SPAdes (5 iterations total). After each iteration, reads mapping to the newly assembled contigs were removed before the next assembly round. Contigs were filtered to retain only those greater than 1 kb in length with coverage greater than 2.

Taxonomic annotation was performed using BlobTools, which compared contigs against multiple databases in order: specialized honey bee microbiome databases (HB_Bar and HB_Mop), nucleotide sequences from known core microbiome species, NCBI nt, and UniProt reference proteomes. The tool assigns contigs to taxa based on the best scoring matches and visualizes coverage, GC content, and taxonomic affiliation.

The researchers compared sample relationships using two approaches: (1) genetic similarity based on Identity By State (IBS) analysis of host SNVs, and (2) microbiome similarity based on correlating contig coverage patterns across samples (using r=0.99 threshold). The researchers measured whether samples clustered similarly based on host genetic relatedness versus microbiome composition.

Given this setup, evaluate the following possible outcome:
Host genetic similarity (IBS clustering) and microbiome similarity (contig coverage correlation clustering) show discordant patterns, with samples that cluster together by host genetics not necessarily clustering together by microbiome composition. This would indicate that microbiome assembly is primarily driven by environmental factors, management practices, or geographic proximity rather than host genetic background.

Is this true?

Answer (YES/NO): YES